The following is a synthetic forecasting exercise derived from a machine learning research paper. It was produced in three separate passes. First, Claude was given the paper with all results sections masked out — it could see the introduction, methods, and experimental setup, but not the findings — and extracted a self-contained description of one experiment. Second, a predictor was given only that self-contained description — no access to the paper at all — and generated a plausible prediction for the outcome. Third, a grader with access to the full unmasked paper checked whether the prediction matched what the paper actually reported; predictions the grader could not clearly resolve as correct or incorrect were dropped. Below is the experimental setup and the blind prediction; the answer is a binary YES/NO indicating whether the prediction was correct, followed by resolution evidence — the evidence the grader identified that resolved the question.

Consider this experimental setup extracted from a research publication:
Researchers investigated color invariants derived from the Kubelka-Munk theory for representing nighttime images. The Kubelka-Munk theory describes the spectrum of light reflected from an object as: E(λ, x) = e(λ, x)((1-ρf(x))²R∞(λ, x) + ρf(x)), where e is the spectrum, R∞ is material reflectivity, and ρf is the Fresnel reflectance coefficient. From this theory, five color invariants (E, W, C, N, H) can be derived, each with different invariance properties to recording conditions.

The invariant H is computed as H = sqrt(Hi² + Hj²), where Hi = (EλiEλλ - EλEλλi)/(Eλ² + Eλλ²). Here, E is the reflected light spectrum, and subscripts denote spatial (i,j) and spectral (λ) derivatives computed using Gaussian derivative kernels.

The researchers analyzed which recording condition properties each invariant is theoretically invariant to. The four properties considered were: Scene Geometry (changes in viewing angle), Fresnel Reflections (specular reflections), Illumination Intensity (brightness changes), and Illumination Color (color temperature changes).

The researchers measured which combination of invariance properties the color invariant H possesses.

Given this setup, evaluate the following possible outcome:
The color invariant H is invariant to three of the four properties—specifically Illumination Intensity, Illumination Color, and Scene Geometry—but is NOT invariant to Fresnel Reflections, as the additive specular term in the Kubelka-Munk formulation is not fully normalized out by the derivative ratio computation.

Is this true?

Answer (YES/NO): NO